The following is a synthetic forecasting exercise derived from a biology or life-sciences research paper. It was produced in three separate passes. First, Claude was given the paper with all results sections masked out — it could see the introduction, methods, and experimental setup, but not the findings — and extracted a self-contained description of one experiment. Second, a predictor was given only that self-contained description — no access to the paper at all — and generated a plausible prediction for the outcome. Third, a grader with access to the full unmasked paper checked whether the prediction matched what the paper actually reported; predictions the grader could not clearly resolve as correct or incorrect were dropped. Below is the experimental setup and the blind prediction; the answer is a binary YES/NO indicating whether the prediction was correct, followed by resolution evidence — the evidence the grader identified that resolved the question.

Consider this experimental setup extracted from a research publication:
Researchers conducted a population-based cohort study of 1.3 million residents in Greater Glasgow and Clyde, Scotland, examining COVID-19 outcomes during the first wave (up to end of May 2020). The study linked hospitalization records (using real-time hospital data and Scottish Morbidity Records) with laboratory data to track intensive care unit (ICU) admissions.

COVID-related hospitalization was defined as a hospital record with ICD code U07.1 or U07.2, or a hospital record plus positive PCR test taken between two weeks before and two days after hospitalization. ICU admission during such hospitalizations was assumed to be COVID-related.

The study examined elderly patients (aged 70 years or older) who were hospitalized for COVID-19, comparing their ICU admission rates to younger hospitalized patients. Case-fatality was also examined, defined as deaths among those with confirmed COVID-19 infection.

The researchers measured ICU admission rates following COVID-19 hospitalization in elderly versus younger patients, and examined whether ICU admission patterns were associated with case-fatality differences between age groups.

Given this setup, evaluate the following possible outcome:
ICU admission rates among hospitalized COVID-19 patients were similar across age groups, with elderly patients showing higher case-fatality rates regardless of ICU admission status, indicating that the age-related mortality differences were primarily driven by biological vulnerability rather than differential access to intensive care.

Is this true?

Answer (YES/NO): NO